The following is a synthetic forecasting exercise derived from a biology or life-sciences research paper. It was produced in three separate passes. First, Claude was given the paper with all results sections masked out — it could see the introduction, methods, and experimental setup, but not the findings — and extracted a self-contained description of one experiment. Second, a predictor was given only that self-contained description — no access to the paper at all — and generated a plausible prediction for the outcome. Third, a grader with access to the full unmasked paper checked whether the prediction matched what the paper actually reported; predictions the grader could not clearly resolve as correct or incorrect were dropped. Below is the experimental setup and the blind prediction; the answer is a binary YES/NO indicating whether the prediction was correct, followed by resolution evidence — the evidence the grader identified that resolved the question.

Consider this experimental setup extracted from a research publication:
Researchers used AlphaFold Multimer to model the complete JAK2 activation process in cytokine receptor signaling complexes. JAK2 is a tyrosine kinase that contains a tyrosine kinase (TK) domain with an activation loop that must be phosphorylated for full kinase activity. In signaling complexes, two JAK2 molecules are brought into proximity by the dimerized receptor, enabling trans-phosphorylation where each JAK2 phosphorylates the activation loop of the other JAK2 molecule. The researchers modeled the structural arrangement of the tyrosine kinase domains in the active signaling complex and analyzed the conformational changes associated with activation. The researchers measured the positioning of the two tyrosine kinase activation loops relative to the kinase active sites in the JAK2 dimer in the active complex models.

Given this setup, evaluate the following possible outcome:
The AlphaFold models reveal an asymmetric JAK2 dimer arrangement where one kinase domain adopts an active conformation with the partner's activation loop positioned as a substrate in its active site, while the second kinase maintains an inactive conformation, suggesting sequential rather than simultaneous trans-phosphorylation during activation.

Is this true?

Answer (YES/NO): NO